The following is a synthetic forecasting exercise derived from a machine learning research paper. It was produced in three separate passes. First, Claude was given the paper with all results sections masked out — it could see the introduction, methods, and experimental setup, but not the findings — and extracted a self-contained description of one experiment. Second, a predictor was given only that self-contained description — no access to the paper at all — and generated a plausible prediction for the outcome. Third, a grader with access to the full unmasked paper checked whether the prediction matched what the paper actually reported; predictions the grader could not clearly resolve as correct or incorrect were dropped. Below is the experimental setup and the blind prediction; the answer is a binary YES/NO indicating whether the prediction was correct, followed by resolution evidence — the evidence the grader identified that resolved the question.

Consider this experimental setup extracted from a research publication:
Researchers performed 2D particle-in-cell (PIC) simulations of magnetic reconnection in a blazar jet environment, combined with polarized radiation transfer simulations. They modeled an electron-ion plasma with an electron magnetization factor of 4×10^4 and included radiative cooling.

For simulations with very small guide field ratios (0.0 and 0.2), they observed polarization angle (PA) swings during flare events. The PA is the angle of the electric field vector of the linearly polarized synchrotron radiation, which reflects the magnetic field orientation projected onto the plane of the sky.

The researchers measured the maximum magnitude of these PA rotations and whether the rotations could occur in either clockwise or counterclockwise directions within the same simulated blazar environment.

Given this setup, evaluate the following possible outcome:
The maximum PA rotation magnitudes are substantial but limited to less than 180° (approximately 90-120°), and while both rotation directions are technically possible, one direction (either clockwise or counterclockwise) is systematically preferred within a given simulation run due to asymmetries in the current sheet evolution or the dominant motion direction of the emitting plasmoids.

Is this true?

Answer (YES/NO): NO